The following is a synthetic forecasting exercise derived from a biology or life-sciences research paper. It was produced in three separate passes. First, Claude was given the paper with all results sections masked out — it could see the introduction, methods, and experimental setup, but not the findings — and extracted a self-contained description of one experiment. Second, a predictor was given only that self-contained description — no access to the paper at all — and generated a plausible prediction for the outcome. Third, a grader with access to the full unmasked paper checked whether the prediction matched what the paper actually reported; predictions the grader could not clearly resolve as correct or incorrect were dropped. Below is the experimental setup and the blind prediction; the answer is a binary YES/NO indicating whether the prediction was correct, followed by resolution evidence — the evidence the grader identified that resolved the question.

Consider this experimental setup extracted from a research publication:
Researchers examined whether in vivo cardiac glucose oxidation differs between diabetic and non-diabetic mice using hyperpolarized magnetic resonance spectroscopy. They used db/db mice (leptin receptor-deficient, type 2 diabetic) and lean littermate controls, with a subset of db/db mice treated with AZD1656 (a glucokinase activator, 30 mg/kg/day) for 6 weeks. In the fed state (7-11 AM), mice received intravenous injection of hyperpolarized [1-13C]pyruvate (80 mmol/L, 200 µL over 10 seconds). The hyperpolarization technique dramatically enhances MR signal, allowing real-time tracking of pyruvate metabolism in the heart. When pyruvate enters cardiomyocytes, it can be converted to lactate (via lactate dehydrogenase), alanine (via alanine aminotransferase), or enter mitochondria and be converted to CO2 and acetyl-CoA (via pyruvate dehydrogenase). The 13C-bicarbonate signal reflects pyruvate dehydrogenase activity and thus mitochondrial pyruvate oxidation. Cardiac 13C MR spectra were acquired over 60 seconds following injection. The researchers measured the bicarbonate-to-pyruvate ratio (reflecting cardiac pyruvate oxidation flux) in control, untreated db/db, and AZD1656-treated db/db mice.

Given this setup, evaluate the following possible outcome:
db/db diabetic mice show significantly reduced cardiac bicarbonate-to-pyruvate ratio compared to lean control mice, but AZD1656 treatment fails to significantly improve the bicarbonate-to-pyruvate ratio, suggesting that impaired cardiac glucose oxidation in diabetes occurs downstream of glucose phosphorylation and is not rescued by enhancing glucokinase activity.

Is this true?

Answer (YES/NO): NO